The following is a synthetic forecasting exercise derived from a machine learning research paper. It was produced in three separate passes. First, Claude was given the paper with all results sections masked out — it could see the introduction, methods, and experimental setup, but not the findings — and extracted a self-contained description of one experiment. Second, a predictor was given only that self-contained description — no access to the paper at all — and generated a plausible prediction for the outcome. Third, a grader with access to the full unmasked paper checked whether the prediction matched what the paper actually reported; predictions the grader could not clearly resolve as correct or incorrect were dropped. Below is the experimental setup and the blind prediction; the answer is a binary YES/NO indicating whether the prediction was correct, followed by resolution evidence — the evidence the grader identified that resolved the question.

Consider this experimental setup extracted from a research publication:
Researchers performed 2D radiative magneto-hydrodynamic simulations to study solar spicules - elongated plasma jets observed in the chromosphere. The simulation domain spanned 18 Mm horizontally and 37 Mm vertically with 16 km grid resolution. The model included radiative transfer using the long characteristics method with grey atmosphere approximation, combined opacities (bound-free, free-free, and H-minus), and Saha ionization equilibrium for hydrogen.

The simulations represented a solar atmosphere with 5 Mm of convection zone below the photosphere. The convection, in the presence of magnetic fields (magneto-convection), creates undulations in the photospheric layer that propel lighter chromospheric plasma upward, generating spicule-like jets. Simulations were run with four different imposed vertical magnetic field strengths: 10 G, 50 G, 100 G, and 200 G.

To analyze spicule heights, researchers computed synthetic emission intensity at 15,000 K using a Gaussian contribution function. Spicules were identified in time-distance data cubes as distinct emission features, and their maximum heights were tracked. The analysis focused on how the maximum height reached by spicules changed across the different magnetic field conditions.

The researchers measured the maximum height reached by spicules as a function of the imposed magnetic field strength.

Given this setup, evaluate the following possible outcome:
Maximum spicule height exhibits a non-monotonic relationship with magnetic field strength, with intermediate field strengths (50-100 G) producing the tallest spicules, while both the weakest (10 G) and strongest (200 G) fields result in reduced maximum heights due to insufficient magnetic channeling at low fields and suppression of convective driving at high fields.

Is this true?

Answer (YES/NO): NO